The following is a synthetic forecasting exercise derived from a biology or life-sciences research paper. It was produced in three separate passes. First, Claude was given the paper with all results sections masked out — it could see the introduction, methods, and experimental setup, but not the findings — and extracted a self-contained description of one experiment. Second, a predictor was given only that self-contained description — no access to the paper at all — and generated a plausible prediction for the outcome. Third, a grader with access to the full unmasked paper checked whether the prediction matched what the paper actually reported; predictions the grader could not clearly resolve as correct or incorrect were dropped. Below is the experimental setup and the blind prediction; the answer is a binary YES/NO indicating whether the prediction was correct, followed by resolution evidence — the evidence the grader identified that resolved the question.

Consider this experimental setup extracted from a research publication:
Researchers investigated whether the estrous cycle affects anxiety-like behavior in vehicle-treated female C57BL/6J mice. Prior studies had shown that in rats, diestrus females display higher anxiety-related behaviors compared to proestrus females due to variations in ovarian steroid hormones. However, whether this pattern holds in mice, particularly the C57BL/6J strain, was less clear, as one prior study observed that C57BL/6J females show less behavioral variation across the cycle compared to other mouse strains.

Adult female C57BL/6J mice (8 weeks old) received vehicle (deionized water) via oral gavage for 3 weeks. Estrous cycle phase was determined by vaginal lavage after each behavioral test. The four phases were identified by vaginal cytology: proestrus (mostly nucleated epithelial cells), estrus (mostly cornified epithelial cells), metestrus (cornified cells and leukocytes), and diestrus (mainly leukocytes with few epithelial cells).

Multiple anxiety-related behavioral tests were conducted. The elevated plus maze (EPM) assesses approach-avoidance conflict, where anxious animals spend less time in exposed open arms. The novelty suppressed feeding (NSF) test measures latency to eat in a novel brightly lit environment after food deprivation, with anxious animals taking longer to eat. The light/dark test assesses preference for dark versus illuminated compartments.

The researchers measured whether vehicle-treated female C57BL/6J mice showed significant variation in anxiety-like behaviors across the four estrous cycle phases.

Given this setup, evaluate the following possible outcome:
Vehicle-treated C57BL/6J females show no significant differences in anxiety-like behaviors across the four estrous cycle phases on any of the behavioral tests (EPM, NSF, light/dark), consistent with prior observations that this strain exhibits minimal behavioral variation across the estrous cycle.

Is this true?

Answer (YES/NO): YES